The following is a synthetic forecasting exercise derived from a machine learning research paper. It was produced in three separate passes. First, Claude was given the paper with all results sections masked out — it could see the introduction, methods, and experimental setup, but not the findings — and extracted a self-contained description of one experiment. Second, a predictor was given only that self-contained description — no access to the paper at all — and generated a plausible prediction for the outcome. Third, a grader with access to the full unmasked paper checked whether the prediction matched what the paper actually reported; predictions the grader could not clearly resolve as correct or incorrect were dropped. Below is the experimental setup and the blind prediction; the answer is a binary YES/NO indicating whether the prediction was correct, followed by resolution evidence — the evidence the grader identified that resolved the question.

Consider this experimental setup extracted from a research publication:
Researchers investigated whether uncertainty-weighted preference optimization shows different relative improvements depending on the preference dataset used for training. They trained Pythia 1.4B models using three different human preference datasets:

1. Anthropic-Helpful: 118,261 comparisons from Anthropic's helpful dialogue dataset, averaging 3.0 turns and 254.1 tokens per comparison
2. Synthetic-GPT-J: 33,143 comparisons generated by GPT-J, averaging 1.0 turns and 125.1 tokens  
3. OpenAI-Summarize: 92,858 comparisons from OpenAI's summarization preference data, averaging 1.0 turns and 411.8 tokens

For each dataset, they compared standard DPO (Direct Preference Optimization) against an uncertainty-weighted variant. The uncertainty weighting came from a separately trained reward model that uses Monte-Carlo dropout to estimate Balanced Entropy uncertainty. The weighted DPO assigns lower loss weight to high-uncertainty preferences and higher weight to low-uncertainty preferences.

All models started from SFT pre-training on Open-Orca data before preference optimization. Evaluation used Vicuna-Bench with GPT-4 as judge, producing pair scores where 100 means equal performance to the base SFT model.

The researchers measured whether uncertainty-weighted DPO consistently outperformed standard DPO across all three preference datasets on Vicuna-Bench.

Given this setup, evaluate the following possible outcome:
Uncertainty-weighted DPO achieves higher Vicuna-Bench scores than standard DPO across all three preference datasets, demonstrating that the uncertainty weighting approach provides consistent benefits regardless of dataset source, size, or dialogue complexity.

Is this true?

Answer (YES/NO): NO